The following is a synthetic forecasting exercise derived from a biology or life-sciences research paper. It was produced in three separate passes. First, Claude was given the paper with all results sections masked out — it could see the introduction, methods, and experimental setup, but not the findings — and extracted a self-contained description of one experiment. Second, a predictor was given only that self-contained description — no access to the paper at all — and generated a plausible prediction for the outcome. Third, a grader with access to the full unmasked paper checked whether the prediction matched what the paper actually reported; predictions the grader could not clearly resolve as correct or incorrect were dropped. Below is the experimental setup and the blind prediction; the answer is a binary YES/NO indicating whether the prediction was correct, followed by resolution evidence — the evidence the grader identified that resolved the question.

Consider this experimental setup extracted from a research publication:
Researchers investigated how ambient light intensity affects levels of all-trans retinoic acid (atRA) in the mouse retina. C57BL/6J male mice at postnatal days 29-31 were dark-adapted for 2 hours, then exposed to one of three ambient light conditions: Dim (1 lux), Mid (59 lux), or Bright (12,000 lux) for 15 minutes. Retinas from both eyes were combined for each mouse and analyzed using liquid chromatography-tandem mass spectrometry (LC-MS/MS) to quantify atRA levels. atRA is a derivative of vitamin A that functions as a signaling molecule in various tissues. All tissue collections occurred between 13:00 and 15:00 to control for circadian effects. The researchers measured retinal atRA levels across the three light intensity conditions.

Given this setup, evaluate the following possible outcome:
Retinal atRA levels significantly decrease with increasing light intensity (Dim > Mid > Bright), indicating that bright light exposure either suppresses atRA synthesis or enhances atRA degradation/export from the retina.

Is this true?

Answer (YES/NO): YES